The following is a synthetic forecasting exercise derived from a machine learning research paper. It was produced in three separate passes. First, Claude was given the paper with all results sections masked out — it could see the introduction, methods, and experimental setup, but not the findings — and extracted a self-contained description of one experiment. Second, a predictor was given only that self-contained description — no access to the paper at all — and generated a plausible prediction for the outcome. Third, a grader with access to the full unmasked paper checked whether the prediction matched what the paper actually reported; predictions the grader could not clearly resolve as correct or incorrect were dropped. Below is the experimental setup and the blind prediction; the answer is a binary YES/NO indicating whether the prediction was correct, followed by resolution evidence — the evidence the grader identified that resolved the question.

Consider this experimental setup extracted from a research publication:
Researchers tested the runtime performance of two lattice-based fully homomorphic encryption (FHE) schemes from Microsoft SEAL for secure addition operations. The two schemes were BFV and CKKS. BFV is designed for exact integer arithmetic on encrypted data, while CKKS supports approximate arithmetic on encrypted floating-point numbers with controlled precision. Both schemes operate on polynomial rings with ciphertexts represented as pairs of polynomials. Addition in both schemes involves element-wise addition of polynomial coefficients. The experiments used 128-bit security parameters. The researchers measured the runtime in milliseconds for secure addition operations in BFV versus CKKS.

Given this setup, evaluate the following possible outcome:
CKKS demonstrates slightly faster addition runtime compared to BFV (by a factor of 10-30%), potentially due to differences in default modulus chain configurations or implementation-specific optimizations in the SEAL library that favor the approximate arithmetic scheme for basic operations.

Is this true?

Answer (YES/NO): NO